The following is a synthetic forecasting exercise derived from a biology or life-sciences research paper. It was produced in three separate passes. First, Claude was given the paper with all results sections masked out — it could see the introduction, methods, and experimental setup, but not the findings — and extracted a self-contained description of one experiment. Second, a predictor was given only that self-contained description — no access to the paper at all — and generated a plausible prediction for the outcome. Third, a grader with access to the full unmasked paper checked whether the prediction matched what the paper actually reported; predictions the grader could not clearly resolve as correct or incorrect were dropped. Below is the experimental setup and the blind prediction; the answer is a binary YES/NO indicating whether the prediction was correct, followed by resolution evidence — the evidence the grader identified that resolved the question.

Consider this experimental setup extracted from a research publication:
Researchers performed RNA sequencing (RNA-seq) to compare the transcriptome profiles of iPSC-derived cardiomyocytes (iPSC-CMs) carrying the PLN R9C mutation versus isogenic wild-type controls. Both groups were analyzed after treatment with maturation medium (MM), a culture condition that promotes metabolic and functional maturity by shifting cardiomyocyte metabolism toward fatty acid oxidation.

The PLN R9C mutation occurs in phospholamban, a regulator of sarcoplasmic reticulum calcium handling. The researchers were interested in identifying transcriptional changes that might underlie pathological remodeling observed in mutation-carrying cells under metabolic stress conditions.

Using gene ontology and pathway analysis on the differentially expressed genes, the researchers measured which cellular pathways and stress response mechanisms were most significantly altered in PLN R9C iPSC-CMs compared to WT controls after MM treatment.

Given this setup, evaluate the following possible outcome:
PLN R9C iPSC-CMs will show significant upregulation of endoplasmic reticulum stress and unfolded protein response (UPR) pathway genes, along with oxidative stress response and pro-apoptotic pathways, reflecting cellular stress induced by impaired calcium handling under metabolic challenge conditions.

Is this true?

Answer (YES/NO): YES